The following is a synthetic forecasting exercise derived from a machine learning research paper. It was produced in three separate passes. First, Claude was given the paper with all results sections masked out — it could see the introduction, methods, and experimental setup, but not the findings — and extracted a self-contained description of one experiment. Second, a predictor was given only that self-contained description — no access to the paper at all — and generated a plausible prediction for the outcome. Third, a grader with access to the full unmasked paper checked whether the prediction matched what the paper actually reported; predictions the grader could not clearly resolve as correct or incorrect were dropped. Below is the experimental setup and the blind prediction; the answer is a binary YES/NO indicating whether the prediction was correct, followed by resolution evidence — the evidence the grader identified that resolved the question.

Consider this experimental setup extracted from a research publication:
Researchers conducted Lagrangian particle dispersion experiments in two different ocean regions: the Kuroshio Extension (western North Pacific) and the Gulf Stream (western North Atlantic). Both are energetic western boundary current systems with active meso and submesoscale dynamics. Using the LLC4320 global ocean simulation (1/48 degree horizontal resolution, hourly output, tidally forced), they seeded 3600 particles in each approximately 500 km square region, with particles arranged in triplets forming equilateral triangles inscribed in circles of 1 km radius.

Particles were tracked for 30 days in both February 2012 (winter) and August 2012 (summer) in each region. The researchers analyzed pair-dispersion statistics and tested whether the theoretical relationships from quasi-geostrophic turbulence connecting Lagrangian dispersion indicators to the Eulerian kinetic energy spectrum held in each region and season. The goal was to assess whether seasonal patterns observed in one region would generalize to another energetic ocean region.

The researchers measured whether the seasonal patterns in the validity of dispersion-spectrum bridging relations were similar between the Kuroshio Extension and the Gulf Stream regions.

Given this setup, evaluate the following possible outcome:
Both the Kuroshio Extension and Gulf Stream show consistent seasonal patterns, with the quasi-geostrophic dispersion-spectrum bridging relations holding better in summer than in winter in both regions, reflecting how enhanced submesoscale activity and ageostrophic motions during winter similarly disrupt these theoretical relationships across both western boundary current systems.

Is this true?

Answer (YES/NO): NO